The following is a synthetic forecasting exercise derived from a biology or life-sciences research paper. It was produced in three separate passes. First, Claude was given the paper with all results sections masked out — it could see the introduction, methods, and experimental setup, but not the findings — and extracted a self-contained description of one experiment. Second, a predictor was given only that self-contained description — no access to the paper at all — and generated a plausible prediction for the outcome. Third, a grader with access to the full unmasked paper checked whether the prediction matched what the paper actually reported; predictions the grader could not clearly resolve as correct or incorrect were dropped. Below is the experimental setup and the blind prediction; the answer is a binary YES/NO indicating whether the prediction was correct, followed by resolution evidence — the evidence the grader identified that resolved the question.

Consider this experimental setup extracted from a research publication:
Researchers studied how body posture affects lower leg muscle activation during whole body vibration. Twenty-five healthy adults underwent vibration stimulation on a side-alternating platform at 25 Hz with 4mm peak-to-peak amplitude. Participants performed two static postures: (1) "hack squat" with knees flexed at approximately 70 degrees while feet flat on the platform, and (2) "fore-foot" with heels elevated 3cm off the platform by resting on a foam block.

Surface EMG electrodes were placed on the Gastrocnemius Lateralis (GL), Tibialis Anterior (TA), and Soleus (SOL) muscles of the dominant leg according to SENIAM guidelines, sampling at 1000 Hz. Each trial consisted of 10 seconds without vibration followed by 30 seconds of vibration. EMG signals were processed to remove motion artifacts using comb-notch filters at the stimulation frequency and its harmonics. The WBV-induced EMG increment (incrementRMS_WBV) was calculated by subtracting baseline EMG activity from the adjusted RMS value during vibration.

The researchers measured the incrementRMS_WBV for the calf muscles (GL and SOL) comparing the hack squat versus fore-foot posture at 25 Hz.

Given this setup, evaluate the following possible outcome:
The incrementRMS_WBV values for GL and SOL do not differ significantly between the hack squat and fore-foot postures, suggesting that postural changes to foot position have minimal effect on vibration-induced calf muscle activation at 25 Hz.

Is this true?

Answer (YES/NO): NO